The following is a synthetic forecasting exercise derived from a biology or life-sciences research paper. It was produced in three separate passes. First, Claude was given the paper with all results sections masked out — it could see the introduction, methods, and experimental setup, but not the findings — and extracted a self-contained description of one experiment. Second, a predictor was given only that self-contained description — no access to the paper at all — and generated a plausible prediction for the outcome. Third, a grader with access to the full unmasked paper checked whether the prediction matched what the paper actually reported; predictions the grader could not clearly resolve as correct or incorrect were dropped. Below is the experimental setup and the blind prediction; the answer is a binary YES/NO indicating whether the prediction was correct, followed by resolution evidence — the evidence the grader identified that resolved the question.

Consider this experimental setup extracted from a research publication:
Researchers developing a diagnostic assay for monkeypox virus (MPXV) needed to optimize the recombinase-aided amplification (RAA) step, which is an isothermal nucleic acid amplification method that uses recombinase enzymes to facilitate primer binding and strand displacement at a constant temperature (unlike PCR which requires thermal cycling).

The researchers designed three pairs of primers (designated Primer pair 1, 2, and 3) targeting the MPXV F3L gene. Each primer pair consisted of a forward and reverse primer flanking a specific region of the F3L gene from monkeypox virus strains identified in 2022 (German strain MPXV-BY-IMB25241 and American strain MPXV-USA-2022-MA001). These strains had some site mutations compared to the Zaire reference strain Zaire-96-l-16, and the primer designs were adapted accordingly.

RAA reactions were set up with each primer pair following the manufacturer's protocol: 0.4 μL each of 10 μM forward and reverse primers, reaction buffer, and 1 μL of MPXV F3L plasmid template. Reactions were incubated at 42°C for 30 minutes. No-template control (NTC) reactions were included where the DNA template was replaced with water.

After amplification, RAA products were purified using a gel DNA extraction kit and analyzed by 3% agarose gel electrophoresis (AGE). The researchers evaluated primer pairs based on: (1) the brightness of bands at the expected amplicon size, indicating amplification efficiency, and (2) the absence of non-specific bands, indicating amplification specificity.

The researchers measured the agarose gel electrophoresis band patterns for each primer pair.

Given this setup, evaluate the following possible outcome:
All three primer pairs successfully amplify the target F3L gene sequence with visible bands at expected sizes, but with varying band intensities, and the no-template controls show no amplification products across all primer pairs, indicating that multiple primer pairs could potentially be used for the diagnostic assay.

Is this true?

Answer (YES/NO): NO